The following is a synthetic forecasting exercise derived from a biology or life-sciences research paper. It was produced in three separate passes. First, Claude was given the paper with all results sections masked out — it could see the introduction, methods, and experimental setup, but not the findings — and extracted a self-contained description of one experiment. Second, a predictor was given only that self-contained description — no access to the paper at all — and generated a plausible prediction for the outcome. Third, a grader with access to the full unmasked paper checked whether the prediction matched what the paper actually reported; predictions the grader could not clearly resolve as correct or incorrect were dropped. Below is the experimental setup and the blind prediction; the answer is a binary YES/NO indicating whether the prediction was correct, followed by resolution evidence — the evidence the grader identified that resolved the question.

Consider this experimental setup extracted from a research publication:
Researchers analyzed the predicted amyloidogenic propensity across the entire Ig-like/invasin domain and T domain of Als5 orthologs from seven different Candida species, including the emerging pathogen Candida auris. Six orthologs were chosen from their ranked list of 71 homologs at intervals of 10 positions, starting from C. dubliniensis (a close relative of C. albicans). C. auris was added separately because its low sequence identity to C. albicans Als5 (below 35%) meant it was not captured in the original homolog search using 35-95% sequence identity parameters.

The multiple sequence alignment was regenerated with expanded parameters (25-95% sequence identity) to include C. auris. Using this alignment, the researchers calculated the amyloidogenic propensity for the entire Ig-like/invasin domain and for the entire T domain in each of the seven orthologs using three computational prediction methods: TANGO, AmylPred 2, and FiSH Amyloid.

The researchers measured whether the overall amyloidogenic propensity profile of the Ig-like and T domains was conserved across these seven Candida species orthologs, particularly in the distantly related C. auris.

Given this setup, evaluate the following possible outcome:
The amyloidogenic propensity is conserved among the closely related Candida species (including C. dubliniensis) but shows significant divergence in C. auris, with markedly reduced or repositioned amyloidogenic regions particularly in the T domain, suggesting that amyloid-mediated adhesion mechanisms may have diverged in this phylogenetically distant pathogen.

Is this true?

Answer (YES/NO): NO